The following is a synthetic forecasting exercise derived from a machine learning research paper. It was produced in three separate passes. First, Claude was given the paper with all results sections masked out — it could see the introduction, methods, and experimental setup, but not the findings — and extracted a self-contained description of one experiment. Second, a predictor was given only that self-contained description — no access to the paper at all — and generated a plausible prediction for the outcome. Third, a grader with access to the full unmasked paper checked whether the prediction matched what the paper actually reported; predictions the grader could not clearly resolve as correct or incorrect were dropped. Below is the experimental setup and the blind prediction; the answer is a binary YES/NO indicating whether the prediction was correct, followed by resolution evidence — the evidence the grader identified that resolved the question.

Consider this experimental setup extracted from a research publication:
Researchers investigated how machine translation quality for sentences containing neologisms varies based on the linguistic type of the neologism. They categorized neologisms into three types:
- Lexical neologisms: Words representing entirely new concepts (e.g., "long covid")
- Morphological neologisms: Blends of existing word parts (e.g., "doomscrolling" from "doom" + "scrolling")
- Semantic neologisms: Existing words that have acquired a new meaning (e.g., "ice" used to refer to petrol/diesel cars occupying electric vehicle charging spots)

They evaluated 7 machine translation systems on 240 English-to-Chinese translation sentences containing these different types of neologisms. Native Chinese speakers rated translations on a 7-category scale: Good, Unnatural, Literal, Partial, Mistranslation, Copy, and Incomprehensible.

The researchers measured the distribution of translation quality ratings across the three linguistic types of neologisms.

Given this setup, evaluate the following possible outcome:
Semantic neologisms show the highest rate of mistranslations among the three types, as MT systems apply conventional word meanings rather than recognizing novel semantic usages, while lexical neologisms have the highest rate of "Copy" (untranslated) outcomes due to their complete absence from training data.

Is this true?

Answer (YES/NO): NO